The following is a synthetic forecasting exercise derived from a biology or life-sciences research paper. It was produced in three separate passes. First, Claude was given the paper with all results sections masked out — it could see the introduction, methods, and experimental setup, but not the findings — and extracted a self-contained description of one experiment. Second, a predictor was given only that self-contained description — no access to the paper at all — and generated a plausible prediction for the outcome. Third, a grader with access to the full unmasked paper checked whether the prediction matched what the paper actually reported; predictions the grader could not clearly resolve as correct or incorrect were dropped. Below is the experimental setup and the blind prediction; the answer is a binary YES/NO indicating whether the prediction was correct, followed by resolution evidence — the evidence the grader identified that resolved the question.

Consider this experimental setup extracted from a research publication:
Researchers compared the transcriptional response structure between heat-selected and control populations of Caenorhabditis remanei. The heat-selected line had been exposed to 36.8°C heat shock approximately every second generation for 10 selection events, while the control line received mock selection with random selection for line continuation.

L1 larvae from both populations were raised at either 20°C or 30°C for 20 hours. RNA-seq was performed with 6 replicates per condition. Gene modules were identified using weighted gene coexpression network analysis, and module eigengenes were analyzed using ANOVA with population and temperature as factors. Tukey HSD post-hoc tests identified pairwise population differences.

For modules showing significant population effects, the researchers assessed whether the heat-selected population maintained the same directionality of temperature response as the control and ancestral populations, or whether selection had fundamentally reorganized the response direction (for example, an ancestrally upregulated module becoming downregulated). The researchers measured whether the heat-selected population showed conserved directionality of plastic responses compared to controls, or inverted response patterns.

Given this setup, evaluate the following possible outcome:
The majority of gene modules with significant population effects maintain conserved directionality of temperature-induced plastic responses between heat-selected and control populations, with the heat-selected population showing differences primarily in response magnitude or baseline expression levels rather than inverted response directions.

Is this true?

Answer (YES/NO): YES